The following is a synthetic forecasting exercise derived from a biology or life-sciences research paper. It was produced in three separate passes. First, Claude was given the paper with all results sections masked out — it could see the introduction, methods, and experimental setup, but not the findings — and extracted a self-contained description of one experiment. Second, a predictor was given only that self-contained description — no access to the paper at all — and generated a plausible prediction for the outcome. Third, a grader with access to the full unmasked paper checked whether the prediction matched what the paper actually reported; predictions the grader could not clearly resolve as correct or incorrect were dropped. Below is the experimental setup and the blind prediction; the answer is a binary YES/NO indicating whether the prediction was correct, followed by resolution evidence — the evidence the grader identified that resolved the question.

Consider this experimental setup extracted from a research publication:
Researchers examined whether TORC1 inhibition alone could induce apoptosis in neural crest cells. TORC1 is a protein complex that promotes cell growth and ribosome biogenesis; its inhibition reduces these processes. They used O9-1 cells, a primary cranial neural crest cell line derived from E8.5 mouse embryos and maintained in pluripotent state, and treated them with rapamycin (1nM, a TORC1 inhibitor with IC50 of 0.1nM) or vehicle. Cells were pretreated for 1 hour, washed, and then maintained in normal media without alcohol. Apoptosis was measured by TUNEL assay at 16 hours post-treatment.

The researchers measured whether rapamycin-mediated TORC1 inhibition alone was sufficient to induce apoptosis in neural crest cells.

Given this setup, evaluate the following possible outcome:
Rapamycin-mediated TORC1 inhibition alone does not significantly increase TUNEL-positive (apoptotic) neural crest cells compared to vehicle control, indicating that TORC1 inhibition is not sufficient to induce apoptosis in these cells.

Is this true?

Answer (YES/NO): YES